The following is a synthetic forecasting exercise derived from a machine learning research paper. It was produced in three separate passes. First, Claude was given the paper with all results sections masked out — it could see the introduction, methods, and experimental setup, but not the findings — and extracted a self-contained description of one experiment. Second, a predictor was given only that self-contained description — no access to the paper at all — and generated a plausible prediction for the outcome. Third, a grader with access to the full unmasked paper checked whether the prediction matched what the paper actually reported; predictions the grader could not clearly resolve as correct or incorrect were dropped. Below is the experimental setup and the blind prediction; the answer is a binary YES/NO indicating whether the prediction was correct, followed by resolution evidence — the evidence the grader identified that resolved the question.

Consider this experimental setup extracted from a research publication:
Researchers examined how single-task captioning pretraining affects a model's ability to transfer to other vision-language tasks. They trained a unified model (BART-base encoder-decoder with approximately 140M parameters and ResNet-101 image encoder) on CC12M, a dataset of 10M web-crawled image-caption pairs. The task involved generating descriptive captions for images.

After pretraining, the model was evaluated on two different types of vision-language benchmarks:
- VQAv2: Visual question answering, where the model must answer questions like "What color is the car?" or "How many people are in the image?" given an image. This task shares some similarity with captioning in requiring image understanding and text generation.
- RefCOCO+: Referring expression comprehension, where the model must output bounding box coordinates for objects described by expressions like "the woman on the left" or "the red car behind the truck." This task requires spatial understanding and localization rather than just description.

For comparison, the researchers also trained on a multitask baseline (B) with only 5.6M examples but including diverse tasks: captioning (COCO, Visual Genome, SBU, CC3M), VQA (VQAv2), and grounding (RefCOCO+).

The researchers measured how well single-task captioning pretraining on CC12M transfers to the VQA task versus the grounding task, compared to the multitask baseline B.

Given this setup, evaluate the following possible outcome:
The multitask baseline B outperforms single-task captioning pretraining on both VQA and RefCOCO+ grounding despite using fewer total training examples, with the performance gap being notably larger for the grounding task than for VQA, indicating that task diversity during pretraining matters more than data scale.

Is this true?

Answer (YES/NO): YES